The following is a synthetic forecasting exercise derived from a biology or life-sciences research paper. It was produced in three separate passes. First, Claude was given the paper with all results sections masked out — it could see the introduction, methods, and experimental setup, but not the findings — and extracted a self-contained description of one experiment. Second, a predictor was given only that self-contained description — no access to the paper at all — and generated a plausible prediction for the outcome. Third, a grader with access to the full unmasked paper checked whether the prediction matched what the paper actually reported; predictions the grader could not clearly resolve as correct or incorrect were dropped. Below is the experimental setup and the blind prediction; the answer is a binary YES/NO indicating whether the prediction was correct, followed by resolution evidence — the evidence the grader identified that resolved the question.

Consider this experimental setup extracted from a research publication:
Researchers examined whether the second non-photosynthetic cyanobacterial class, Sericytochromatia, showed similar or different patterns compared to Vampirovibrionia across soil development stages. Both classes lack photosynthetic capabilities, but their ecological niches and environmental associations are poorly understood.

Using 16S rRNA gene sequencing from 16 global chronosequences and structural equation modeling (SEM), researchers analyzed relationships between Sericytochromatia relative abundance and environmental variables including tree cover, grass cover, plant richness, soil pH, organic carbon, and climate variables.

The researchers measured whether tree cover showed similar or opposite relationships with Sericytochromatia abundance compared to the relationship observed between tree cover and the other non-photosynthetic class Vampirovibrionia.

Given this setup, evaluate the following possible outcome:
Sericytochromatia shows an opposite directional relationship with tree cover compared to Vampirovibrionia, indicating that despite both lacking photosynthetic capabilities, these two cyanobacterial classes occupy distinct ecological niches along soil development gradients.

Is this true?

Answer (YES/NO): YES